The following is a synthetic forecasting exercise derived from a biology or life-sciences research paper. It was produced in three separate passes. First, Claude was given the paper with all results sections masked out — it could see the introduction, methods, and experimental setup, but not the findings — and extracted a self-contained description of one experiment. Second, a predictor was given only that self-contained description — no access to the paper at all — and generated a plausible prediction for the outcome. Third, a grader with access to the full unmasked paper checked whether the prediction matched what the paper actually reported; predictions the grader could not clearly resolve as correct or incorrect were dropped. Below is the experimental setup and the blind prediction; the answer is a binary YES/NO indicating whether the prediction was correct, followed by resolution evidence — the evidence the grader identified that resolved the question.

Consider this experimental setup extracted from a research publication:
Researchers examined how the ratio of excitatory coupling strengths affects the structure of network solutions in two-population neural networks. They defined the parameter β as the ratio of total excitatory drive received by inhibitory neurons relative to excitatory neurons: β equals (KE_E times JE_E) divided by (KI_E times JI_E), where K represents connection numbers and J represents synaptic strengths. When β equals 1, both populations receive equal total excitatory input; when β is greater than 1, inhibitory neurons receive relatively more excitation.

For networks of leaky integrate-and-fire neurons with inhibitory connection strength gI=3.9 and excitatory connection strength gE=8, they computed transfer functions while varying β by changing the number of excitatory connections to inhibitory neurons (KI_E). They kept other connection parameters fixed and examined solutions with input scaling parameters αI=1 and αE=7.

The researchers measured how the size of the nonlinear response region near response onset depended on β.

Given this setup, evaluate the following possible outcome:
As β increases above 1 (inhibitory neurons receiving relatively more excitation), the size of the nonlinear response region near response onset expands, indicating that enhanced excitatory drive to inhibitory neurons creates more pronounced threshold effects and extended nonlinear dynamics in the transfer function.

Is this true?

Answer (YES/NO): YES